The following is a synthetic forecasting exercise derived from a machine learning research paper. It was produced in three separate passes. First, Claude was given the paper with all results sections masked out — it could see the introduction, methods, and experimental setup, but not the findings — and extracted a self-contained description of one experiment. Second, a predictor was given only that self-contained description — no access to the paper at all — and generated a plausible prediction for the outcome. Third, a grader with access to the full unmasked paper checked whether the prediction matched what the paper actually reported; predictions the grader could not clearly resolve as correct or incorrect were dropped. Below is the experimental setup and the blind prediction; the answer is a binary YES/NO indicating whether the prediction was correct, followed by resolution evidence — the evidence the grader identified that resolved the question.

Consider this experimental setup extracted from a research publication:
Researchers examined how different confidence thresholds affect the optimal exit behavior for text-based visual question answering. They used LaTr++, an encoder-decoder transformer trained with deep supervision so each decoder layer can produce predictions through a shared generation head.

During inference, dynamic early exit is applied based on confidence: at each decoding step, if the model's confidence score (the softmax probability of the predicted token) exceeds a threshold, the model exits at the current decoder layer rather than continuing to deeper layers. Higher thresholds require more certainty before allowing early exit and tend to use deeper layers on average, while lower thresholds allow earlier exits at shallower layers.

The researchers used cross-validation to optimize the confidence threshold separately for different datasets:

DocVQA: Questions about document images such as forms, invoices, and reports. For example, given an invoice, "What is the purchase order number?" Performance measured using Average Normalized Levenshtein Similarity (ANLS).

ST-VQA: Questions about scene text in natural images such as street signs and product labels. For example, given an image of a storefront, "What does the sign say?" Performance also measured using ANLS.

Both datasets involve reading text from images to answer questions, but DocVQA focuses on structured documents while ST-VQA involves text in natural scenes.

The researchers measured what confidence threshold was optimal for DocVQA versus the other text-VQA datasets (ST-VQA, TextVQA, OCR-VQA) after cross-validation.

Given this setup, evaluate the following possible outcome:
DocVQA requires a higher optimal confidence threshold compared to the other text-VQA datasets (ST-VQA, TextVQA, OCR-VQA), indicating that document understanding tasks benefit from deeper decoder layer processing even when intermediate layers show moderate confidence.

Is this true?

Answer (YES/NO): YES